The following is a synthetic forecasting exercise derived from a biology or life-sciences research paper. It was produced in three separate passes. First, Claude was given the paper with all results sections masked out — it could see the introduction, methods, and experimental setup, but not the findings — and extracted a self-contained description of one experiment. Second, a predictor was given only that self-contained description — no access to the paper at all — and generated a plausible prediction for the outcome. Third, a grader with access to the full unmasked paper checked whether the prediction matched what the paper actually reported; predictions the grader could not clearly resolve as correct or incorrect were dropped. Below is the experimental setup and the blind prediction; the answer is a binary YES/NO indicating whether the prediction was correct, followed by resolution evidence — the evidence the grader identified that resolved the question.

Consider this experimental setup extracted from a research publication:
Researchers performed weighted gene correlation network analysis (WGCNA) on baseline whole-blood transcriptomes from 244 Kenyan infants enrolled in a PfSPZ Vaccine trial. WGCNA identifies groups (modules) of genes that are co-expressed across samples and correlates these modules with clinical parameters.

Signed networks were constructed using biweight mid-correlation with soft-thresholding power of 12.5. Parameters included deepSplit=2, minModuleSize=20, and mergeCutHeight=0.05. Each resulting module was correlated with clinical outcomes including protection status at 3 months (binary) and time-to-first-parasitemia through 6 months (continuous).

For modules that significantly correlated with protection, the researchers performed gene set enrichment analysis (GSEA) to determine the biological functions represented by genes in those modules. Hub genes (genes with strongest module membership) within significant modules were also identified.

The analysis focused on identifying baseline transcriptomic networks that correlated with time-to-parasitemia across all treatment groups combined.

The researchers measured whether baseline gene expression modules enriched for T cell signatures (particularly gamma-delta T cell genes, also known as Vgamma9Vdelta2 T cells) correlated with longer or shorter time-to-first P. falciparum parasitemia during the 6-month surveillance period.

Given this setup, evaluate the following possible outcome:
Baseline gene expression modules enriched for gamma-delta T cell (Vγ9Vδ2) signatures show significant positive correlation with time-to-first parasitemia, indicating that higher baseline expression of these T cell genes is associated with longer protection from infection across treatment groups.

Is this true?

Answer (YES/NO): NO